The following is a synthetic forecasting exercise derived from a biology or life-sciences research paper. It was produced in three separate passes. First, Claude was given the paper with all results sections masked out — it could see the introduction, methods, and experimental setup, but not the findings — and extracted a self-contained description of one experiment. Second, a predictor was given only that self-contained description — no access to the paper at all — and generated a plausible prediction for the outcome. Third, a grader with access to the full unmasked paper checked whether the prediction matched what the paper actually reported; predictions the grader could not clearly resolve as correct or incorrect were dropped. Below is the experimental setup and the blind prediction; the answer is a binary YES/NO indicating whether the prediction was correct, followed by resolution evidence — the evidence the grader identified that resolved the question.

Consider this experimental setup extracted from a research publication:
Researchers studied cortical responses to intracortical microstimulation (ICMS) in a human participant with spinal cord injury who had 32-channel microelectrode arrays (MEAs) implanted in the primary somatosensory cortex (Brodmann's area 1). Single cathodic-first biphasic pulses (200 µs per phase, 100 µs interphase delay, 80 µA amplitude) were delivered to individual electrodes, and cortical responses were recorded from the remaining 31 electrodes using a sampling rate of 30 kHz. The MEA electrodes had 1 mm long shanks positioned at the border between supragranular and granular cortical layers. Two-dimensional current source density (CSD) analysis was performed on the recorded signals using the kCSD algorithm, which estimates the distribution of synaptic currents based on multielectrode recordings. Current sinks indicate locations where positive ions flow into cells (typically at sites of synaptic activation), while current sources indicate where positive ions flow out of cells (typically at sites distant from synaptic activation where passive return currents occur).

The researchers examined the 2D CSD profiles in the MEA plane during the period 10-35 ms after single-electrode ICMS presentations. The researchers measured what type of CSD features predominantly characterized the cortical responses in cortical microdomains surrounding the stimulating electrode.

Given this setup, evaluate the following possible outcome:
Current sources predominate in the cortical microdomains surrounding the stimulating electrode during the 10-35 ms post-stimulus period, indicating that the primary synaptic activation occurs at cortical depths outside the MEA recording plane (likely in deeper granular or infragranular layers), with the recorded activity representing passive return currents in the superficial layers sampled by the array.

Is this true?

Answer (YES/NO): NO